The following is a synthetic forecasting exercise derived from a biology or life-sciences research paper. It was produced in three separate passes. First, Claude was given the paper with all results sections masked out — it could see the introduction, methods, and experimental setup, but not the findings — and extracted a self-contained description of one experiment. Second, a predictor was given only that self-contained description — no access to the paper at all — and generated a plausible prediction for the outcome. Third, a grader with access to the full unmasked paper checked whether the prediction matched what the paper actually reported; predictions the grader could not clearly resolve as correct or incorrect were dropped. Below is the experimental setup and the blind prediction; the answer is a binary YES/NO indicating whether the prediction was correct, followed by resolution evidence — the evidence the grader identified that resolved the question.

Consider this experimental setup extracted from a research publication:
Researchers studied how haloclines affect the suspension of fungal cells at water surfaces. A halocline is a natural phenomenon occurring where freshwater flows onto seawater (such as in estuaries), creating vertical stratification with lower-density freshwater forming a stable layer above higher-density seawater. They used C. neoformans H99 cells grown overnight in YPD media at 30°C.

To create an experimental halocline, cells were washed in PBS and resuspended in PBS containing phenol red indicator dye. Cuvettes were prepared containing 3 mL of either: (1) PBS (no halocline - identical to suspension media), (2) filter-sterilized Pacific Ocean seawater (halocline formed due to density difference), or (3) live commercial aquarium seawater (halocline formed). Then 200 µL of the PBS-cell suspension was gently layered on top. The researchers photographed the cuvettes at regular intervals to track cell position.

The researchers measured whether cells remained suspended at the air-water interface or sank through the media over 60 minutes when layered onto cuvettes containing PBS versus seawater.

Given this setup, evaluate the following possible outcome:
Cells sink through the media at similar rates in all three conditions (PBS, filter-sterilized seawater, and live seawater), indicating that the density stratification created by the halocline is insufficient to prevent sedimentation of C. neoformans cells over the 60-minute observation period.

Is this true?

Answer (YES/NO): NO